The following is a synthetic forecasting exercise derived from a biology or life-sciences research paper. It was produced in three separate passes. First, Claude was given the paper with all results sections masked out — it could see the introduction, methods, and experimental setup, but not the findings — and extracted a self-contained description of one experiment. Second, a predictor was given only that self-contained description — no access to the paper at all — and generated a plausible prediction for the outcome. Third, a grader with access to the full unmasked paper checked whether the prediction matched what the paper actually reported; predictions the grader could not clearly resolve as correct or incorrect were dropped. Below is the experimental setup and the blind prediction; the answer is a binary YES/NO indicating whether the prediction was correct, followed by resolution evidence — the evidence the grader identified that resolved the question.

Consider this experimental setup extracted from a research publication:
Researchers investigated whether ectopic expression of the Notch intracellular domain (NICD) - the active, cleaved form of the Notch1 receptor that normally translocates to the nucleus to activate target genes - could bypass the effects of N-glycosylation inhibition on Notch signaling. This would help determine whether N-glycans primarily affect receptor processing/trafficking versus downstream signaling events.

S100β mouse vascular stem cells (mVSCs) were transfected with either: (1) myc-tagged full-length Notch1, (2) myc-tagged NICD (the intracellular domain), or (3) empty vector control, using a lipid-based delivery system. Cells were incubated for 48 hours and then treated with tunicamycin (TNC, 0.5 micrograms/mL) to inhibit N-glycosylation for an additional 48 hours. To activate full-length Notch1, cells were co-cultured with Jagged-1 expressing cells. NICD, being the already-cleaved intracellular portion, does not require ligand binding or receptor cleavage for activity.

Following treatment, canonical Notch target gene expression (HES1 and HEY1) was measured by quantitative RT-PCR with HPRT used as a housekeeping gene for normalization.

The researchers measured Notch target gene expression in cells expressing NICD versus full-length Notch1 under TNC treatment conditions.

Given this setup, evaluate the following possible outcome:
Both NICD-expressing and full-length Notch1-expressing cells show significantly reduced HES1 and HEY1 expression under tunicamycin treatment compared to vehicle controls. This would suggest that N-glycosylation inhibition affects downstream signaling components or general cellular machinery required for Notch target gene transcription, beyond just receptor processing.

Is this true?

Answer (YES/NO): NO